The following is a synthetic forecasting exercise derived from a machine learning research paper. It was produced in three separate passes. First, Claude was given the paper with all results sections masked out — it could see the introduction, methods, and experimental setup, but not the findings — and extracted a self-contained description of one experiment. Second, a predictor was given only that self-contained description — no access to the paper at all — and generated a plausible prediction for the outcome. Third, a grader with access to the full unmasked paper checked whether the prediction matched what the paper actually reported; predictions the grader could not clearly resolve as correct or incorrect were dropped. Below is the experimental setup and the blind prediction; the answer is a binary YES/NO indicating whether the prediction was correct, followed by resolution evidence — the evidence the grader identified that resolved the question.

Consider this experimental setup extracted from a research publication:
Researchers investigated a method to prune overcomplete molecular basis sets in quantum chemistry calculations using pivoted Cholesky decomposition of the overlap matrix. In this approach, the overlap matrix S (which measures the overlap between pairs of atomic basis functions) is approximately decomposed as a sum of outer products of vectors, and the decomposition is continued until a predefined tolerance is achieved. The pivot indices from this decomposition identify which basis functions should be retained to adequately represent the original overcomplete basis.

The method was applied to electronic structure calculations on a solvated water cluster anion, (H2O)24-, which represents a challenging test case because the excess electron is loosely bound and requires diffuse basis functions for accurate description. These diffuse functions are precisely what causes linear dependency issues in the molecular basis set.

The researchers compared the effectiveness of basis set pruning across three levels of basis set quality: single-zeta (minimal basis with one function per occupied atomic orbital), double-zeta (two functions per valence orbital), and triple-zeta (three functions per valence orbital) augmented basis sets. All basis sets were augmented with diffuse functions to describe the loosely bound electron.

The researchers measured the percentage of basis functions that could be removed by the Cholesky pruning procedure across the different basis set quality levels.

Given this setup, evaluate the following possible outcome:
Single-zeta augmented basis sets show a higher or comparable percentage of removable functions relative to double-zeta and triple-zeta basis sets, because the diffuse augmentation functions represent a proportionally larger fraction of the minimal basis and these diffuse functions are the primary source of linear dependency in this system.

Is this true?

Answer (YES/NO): NO